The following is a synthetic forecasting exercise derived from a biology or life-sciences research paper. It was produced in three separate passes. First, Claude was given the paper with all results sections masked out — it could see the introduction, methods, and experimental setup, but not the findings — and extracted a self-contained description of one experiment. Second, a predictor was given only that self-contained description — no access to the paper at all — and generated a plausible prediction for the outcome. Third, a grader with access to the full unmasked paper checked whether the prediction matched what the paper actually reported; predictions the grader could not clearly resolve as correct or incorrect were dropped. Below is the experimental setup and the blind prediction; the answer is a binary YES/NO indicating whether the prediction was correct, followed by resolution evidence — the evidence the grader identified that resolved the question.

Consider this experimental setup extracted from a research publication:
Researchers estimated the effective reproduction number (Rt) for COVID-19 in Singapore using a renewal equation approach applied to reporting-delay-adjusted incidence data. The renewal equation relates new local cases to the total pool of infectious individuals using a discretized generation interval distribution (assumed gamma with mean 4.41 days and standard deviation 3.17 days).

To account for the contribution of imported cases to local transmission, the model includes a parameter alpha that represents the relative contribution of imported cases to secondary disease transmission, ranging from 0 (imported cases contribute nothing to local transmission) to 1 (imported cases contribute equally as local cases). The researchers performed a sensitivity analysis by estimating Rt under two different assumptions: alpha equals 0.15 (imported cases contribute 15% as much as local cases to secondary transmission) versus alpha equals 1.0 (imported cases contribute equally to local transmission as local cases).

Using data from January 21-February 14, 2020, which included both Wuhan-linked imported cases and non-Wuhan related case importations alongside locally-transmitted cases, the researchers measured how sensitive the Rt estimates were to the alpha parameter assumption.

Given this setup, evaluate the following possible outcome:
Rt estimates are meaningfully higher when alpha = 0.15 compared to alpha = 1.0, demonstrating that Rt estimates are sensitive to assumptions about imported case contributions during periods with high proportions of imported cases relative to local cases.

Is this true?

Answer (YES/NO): NO